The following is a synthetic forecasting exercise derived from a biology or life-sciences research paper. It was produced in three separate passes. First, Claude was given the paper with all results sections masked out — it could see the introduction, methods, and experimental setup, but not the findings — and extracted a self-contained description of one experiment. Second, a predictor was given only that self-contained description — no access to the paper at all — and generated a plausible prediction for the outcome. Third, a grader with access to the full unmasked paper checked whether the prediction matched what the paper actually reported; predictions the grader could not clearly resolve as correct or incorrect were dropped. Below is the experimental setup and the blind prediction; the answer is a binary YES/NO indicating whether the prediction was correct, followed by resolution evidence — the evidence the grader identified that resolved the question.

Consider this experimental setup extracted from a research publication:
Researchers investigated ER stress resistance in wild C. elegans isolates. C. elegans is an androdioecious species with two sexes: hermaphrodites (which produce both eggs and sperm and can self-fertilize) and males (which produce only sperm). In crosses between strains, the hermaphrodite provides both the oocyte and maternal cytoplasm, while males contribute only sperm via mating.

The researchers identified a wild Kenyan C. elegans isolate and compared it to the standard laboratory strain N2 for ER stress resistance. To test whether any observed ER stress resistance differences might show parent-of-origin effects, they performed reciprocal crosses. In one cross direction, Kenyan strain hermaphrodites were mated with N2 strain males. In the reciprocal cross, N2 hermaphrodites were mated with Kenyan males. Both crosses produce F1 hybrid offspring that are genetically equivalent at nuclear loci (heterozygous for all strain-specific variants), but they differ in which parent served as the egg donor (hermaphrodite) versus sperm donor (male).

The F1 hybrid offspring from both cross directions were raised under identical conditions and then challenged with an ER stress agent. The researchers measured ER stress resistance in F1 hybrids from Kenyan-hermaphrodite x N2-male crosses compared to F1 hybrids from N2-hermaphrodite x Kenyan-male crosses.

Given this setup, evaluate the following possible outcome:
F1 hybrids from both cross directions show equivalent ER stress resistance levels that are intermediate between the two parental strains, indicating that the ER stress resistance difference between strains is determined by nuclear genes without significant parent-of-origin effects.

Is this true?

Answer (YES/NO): NO